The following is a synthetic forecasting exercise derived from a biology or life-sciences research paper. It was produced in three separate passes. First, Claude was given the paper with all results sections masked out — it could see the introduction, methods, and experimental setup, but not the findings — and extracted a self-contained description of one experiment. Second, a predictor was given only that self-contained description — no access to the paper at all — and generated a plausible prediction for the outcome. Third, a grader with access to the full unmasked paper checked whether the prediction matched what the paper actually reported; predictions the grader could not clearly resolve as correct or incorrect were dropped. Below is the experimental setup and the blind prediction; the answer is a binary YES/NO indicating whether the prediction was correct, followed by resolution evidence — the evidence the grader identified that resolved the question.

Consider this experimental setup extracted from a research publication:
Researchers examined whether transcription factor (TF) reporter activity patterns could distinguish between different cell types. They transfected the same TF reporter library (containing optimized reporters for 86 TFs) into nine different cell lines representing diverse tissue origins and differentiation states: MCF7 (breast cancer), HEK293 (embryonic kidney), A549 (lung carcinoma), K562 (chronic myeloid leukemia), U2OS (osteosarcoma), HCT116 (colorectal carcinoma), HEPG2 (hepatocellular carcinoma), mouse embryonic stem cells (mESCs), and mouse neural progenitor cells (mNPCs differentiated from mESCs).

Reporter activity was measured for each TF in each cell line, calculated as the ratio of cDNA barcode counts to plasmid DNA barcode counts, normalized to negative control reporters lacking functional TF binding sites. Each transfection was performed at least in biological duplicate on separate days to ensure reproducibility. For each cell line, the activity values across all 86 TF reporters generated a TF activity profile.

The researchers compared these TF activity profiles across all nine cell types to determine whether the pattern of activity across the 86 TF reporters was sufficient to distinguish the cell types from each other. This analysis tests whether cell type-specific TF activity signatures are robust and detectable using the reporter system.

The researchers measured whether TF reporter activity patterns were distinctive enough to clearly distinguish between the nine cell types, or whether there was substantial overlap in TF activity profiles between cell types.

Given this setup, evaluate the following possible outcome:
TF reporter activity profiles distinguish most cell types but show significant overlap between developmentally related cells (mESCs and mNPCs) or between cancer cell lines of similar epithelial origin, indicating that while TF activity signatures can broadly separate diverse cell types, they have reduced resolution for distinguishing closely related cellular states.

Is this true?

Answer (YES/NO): NO